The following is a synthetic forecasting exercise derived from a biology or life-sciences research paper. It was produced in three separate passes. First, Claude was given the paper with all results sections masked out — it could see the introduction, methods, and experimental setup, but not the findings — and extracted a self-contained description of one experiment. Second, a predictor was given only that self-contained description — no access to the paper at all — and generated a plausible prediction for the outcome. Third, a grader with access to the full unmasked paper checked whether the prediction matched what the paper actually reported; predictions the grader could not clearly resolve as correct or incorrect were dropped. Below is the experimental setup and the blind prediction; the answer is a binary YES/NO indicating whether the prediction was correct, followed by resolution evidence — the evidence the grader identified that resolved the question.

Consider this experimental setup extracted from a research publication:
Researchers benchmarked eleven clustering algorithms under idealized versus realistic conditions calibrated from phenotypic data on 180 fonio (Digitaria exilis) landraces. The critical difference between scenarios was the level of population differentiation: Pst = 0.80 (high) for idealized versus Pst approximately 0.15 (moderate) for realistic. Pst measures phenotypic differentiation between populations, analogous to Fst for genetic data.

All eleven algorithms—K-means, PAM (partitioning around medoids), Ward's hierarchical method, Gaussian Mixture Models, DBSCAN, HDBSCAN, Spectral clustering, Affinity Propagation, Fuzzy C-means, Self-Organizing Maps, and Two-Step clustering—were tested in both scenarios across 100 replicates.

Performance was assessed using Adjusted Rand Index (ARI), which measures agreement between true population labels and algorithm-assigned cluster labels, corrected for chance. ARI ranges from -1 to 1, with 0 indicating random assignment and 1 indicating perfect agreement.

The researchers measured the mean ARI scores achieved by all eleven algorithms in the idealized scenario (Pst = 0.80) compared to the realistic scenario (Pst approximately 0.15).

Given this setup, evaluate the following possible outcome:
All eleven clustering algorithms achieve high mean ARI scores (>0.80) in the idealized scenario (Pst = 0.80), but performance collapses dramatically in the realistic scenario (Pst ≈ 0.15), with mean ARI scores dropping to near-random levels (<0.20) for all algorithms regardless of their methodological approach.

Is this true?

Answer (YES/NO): NO